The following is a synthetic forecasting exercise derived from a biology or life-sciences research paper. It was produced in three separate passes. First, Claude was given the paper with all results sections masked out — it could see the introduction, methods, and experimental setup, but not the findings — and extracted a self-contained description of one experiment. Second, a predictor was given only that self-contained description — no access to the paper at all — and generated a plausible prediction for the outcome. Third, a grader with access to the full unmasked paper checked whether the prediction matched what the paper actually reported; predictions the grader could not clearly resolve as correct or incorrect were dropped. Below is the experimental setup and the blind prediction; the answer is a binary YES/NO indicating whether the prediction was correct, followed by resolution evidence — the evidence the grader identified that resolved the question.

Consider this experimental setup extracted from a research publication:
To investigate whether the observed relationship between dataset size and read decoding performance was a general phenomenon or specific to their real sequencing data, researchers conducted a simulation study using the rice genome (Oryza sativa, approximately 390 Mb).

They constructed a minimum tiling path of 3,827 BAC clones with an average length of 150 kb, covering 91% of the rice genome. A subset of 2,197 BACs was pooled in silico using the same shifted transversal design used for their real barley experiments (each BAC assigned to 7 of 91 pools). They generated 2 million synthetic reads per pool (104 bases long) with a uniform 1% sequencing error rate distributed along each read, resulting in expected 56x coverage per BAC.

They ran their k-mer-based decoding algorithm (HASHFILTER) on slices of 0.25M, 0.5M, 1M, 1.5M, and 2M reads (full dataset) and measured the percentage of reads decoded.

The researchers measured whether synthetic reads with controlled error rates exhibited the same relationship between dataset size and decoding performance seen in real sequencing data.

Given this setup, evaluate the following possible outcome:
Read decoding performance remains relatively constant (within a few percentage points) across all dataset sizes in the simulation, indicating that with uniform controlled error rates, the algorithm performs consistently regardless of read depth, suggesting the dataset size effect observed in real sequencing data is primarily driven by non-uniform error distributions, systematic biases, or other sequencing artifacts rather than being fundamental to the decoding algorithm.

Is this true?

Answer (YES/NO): NO